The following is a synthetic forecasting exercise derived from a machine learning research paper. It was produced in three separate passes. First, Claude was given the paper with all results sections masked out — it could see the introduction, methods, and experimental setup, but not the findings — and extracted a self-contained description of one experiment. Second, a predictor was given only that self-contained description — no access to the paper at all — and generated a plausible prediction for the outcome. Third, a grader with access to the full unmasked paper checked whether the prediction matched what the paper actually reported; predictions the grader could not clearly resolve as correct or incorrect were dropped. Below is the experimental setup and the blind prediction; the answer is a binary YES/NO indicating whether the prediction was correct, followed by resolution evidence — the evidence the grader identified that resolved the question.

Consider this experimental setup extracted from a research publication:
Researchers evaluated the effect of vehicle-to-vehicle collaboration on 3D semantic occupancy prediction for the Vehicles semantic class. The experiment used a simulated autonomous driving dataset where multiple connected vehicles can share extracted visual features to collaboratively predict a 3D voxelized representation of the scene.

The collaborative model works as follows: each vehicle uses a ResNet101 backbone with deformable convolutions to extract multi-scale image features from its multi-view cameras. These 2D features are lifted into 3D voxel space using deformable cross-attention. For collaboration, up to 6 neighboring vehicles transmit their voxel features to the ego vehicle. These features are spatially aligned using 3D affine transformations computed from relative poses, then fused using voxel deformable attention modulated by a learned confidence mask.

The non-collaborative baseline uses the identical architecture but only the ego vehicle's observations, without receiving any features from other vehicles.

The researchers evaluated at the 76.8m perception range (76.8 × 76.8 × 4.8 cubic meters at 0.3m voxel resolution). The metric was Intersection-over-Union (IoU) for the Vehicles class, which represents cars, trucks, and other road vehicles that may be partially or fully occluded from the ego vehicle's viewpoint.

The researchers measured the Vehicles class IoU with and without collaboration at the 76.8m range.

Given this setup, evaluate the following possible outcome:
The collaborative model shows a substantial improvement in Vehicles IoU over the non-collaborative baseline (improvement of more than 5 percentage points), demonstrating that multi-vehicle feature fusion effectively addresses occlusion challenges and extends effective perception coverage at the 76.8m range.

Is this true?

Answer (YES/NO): YES